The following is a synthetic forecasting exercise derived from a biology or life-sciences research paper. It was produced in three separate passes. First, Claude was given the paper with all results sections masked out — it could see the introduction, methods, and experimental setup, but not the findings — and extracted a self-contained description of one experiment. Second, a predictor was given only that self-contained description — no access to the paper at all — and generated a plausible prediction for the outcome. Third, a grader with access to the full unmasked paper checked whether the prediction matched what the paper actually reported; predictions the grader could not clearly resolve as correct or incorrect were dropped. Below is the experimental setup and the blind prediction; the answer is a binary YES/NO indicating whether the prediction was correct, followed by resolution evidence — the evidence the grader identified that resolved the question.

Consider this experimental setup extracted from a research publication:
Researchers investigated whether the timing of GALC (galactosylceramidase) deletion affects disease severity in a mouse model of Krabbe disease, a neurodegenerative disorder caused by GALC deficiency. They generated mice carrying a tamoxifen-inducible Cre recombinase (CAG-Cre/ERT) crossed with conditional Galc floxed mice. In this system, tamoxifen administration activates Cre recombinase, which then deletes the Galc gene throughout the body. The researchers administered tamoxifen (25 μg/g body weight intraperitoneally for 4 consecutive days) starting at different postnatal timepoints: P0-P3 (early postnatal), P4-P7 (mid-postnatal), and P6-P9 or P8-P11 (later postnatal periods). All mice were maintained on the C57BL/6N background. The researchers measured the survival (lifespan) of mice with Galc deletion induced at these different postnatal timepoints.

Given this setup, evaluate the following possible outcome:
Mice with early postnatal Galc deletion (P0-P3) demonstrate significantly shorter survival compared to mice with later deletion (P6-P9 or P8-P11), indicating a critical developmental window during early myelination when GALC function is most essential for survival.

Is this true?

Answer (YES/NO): NO